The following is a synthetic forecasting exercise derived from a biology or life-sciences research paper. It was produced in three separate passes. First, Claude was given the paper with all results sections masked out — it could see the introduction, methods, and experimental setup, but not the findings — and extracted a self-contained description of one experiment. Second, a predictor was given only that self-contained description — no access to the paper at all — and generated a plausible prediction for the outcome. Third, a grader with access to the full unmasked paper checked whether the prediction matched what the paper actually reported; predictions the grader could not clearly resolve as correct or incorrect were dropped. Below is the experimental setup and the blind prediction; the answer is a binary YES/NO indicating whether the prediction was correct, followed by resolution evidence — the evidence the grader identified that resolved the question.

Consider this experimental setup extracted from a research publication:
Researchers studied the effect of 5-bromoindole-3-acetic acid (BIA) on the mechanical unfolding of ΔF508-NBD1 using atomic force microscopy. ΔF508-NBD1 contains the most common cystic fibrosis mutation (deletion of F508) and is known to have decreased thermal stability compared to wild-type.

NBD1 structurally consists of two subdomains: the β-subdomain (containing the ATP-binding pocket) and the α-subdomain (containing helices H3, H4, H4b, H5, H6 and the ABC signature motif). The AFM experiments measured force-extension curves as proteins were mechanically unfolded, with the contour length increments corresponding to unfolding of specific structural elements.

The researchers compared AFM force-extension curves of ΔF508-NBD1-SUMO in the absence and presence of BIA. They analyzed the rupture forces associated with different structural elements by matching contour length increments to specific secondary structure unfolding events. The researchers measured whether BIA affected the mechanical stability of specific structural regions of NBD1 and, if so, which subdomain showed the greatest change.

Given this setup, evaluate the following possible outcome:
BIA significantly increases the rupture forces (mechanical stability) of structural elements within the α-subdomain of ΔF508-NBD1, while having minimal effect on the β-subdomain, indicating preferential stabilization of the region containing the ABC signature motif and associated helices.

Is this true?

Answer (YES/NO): YES